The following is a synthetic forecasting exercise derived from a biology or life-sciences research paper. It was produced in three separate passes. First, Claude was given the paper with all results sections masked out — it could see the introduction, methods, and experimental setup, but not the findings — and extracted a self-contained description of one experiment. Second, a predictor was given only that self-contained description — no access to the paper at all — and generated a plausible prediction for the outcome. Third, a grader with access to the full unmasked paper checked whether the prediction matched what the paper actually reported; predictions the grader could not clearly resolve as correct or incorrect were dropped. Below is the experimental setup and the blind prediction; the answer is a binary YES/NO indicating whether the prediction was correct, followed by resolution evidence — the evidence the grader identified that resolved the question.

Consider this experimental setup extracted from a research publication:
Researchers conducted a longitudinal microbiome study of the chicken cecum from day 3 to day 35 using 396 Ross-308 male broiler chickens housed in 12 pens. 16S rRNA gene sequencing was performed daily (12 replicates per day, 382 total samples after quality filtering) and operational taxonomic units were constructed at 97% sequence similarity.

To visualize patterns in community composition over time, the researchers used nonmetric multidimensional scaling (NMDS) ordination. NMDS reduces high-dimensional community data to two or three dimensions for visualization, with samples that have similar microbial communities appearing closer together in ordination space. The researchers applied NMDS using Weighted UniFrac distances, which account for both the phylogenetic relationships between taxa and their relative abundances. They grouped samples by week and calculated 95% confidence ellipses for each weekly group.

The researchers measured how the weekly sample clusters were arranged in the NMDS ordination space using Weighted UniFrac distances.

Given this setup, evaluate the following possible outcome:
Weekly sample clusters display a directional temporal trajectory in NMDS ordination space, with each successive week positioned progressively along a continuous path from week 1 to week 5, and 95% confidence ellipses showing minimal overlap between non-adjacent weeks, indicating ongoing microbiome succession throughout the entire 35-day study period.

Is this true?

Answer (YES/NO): NO